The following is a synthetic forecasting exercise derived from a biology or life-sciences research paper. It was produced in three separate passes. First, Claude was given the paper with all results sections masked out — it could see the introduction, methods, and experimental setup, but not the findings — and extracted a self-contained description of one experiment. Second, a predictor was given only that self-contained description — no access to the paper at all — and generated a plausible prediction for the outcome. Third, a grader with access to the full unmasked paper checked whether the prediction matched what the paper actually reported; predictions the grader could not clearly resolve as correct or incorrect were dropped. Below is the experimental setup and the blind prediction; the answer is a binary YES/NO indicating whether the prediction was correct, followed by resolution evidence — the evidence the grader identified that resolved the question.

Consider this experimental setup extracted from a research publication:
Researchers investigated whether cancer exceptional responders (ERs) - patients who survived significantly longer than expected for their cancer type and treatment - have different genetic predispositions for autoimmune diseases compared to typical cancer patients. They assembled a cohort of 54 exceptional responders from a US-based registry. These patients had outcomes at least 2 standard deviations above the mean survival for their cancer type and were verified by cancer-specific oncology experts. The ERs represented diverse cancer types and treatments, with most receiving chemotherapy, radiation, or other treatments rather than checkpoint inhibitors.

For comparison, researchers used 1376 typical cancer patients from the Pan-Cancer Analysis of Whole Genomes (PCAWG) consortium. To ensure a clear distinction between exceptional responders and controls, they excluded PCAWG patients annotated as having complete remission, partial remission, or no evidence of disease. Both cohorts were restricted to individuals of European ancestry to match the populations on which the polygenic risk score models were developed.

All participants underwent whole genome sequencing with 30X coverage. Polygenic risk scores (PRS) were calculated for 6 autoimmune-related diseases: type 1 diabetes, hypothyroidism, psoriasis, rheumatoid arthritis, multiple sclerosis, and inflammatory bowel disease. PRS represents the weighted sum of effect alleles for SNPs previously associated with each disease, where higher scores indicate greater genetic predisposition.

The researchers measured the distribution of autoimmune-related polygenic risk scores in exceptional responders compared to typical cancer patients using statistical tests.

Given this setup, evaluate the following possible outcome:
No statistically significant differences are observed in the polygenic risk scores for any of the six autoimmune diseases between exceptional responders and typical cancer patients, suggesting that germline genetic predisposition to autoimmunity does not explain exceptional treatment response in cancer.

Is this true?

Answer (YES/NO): NO